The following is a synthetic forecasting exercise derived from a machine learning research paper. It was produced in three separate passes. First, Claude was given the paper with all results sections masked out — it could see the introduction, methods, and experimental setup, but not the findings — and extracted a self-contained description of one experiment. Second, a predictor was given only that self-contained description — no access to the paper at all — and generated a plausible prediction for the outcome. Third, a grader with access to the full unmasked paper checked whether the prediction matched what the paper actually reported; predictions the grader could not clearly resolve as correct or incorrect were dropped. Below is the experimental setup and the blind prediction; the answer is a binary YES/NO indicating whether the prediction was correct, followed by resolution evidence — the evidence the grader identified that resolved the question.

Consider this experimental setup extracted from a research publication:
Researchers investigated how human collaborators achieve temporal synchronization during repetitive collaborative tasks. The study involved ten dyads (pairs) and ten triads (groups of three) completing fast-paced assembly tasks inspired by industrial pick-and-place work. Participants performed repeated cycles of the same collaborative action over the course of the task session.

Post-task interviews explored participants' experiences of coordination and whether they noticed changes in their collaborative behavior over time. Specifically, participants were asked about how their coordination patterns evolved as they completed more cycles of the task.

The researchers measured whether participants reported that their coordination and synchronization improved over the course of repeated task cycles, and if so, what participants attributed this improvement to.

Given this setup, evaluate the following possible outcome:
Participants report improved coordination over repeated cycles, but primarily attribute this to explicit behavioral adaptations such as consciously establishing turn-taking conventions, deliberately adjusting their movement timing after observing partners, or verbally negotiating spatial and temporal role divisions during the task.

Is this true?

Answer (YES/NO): NO